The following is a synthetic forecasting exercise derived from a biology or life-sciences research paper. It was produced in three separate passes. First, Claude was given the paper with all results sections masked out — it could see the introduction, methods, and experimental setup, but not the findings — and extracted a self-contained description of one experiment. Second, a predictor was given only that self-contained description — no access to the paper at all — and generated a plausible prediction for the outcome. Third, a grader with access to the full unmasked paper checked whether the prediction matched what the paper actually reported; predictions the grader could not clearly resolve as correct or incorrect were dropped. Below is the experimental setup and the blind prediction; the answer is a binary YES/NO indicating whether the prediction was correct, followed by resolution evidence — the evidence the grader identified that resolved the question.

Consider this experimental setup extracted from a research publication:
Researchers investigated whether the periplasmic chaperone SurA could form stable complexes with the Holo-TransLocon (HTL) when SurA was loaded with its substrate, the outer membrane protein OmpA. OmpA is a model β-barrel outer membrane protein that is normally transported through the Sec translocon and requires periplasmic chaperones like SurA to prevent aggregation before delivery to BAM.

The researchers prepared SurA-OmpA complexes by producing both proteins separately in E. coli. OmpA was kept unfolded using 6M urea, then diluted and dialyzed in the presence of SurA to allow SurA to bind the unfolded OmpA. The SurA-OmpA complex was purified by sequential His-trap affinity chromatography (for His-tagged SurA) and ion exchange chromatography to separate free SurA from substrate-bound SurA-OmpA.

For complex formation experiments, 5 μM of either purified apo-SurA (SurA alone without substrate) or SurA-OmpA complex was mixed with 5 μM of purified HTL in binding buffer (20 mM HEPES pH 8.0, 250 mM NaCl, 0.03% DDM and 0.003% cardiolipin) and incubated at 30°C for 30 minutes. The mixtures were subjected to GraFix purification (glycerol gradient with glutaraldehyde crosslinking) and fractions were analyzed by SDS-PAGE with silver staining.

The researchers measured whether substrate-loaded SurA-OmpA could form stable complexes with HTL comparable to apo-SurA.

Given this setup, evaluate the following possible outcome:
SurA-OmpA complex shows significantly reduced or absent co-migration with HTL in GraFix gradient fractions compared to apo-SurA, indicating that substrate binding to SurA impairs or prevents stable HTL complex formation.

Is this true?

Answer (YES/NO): NO